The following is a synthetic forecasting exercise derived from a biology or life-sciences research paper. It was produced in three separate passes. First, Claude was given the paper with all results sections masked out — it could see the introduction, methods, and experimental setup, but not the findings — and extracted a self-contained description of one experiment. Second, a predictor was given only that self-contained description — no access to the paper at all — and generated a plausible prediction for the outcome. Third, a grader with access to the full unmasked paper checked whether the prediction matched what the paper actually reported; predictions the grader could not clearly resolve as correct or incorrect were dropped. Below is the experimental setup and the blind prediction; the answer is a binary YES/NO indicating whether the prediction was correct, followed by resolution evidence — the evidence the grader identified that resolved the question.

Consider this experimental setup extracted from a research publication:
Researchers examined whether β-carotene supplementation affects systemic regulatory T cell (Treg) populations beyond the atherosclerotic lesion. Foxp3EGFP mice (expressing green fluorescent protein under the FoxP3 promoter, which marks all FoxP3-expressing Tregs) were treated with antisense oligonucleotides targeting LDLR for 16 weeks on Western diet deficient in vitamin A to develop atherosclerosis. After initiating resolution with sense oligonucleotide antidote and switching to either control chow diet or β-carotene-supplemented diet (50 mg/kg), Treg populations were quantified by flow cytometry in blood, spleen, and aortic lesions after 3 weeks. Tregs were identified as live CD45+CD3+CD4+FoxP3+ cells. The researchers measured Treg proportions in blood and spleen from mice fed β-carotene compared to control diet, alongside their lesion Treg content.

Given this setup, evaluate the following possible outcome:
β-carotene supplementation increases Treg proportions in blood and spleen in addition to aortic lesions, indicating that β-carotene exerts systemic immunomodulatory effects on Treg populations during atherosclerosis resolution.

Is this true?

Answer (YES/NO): NO